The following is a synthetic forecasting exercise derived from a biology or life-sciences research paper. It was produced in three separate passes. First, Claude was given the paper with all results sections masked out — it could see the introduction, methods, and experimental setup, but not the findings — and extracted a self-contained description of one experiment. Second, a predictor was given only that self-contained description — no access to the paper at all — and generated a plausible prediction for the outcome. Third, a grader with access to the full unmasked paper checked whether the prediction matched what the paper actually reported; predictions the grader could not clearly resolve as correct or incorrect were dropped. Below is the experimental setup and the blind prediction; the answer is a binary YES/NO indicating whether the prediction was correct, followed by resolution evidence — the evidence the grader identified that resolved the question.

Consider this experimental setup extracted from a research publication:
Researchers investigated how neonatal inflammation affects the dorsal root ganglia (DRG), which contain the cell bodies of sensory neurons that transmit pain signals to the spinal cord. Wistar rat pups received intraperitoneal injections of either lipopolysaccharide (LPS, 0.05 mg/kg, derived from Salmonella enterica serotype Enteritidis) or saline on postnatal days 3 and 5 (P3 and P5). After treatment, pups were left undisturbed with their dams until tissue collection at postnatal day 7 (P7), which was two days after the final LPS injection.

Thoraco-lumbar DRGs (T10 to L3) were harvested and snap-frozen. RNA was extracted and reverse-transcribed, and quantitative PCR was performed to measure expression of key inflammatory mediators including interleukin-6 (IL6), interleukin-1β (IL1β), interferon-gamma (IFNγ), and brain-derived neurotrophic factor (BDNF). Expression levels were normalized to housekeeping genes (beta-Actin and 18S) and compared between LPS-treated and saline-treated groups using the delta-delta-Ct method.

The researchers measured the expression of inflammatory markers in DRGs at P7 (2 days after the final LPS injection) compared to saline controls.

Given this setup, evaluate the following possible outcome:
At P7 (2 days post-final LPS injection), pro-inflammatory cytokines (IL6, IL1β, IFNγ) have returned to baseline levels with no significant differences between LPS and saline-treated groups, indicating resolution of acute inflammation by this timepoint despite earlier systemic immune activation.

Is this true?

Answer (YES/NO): NO